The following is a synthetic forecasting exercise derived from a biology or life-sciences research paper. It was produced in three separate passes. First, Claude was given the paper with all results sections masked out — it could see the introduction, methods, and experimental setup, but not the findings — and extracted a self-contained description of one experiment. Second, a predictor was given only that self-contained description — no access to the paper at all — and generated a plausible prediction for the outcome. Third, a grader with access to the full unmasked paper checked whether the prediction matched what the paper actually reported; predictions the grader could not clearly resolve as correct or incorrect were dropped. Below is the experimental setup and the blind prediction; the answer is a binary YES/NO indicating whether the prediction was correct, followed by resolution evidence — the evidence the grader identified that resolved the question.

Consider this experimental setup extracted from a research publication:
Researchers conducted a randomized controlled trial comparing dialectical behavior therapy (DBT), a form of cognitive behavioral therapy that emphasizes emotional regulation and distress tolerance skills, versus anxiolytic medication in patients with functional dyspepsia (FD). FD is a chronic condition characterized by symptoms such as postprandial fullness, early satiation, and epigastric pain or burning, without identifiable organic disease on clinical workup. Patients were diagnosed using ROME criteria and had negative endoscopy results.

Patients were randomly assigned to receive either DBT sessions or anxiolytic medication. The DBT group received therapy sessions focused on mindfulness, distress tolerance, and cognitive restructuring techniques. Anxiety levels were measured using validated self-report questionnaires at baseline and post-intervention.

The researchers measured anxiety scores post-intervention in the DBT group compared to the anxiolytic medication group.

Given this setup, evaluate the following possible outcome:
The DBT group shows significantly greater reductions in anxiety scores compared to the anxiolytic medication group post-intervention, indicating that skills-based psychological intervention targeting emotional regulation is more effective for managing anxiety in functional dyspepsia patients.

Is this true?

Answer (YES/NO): NO